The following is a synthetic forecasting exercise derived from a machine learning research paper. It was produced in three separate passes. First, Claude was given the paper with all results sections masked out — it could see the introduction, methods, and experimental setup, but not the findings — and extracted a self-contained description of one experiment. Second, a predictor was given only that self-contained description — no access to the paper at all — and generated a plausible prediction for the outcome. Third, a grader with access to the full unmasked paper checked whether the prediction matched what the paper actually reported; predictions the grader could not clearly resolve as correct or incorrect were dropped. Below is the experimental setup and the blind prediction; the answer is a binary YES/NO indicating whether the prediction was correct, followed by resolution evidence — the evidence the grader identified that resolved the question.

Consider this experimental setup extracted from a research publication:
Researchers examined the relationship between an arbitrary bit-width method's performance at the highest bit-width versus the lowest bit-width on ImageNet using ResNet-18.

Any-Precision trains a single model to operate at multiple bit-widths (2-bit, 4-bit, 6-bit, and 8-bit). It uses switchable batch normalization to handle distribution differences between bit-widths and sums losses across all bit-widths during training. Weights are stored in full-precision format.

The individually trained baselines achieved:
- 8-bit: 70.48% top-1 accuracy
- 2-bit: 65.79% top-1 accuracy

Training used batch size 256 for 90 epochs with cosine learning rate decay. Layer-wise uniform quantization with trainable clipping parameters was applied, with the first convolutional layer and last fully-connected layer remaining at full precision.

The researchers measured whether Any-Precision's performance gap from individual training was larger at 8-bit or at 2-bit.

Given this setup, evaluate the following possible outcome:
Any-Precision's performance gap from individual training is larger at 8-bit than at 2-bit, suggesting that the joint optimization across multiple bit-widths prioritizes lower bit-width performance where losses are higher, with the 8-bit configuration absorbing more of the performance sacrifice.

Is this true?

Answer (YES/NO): YES